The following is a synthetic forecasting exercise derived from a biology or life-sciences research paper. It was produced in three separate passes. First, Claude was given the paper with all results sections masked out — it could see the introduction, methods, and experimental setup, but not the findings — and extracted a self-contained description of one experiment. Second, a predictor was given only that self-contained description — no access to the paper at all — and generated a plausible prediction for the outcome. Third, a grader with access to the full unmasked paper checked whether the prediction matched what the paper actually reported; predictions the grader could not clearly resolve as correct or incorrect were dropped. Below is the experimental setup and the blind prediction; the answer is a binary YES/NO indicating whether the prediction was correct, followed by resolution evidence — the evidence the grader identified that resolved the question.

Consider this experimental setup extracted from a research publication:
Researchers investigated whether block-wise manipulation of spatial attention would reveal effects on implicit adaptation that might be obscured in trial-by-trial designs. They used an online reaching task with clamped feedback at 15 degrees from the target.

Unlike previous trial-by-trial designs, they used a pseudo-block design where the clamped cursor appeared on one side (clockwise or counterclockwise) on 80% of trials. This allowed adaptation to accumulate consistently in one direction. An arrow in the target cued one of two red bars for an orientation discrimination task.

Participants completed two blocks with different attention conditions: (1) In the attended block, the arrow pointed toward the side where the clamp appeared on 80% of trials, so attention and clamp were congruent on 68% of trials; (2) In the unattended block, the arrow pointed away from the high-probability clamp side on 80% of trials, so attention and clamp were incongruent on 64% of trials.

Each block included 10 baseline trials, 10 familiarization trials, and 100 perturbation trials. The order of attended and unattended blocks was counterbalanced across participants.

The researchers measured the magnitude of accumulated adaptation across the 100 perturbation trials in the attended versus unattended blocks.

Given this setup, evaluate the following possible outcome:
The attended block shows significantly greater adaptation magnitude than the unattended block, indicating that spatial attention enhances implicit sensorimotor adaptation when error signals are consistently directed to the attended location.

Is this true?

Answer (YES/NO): NO